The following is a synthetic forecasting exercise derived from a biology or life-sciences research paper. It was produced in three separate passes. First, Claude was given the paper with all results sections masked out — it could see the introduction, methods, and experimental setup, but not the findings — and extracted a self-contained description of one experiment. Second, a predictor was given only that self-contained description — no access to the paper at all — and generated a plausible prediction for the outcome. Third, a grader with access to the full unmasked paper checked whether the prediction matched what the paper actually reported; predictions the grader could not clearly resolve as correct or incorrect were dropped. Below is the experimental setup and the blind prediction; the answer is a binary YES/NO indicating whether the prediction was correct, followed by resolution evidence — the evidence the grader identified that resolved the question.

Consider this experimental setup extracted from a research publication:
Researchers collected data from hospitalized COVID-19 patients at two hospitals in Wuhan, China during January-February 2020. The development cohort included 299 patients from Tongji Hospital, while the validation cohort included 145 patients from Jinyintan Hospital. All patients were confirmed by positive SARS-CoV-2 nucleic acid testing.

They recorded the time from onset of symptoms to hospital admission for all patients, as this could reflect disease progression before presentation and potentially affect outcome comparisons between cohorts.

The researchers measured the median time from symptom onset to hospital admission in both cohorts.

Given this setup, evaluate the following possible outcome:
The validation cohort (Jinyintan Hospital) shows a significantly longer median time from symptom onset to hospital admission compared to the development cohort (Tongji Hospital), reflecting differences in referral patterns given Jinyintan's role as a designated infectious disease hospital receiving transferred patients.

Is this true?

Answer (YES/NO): NO